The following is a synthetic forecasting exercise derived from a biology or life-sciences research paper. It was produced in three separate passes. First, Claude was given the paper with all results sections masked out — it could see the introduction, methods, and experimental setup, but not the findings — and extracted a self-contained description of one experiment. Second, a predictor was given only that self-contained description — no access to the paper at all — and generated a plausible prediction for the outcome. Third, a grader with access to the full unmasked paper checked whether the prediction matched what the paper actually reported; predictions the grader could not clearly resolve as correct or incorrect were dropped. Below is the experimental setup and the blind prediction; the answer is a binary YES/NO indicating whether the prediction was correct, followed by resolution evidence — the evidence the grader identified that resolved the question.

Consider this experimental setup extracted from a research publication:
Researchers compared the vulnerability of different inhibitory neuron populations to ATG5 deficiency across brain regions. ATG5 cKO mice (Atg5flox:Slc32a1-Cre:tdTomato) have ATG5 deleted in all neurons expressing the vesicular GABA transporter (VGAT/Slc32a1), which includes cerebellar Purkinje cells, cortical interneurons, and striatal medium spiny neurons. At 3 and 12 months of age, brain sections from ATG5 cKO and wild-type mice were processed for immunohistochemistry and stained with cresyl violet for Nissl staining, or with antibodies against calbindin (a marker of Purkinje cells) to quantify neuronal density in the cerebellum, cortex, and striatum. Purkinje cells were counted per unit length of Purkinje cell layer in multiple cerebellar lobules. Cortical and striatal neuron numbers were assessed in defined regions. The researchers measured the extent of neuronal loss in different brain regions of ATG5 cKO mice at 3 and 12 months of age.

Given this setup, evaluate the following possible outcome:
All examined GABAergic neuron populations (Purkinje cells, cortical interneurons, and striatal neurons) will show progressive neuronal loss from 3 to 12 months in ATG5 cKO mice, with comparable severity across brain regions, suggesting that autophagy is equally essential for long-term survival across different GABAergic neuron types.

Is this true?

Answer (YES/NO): NO